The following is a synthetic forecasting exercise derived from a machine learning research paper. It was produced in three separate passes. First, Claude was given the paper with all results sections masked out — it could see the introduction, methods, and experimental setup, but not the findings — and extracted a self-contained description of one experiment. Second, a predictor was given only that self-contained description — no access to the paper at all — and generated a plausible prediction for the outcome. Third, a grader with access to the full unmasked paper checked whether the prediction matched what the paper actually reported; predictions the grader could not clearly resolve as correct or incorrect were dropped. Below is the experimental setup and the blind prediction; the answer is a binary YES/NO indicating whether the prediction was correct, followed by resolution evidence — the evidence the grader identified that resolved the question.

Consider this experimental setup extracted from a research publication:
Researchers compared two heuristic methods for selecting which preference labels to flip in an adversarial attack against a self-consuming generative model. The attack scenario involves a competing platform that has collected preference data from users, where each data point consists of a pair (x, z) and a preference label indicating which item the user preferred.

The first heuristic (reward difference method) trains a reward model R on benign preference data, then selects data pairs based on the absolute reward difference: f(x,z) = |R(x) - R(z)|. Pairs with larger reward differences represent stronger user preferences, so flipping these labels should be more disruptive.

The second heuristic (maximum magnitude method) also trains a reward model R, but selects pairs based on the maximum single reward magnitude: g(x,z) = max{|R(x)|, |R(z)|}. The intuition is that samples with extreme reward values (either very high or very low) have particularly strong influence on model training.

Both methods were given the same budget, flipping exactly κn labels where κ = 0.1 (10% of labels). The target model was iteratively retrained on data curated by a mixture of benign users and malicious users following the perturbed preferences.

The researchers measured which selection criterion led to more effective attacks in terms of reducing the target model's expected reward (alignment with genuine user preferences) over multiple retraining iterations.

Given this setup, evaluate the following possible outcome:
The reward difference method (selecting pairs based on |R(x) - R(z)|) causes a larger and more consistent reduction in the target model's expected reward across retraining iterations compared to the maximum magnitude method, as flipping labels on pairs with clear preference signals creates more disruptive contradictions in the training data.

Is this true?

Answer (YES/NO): NO